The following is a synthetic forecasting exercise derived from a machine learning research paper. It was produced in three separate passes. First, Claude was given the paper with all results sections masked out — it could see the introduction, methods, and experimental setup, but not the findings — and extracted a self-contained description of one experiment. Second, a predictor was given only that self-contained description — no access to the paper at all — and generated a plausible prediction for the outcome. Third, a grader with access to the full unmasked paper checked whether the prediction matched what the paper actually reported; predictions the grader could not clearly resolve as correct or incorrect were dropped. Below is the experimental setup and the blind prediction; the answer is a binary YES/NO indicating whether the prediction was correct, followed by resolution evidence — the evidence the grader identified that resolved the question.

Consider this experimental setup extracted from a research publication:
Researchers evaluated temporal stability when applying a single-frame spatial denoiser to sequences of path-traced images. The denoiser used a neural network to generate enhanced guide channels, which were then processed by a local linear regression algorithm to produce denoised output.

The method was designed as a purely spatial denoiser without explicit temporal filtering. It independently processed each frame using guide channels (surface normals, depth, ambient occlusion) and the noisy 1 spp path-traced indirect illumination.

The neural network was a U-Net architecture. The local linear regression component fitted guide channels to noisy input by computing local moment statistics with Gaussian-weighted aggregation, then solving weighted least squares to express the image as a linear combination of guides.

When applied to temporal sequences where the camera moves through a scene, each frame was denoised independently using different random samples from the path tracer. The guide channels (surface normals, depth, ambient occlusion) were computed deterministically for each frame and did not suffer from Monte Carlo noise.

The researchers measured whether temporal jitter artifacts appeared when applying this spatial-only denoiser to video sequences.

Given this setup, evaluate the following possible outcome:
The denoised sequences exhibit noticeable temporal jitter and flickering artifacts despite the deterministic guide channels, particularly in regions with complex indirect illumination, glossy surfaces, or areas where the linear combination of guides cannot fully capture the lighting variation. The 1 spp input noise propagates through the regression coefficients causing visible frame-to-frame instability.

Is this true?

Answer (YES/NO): YES